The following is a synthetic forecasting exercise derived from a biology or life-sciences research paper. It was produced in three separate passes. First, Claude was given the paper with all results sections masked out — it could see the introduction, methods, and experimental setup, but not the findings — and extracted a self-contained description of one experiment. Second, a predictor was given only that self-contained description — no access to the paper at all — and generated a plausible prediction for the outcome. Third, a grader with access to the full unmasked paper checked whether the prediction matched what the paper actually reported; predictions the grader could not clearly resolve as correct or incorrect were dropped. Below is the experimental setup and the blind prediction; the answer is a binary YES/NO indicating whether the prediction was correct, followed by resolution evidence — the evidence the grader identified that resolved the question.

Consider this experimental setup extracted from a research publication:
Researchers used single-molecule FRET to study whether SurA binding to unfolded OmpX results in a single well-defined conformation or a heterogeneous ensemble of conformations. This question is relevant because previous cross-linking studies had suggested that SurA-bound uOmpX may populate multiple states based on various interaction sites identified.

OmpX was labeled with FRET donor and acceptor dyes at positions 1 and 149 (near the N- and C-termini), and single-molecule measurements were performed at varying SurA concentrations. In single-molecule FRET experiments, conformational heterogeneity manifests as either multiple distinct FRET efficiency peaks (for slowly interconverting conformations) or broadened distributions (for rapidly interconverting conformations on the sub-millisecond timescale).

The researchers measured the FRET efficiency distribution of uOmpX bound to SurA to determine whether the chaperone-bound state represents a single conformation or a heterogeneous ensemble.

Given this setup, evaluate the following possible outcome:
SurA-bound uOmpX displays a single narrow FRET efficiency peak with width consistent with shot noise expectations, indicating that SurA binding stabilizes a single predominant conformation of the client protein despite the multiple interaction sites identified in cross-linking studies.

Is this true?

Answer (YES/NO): NO